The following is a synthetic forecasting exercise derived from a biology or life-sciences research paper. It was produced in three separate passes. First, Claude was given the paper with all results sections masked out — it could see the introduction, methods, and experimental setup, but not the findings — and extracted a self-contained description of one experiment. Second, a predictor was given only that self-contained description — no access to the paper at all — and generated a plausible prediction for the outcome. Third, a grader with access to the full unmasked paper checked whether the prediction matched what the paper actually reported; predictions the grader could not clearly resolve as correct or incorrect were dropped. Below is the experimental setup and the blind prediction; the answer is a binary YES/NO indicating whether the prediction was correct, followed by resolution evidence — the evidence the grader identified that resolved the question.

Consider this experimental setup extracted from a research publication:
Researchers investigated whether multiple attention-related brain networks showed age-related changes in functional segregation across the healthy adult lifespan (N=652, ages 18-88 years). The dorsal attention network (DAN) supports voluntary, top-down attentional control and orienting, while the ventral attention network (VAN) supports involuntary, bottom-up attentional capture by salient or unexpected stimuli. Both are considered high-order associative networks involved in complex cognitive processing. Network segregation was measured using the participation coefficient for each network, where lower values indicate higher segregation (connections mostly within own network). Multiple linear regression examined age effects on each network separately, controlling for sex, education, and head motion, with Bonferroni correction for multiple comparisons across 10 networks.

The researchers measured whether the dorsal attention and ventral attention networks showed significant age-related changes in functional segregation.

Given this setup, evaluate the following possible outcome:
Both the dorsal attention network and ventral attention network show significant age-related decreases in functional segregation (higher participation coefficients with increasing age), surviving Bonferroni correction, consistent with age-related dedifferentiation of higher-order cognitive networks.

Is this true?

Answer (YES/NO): NO